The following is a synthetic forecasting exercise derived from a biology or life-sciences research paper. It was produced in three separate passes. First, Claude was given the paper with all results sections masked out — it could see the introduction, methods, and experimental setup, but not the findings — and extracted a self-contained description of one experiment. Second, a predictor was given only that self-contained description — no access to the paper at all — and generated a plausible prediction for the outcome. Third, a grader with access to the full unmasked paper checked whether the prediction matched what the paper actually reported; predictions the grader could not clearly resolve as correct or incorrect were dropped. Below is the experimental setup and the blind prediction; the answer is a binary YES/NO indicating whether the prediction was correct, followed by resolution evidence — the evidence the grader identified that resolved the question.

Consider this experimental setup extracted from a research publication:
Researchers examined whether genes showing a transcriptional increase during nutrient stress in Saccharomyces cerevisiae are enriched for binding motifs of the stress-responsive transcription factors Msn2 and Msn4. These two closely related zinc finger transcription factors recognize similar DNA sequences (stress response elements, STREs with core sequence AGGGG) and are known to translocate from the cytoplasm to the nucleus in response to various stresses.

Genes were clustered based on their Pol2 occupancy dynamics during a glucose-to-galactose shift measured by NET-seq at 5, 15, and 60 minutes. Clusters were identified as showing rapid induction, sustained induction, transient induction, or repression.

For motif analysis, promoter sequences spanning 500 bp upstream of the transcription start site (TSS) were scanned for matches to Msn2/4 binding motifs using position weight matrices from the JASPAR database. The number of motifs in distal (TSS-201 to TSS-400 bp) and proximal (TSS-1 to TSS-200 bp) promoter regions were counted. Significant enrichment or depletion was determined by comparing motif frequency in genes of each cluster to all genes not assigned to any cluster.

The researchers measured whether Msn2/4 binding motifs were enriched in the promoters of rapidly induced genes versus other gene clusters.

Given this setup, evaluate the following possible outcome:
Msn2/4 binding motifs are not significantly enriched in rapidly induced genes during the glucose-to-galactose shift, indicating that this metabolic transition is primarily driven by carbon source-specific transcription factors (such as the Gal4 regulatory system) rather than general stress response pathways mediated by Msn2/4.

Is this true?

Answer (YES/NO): NO